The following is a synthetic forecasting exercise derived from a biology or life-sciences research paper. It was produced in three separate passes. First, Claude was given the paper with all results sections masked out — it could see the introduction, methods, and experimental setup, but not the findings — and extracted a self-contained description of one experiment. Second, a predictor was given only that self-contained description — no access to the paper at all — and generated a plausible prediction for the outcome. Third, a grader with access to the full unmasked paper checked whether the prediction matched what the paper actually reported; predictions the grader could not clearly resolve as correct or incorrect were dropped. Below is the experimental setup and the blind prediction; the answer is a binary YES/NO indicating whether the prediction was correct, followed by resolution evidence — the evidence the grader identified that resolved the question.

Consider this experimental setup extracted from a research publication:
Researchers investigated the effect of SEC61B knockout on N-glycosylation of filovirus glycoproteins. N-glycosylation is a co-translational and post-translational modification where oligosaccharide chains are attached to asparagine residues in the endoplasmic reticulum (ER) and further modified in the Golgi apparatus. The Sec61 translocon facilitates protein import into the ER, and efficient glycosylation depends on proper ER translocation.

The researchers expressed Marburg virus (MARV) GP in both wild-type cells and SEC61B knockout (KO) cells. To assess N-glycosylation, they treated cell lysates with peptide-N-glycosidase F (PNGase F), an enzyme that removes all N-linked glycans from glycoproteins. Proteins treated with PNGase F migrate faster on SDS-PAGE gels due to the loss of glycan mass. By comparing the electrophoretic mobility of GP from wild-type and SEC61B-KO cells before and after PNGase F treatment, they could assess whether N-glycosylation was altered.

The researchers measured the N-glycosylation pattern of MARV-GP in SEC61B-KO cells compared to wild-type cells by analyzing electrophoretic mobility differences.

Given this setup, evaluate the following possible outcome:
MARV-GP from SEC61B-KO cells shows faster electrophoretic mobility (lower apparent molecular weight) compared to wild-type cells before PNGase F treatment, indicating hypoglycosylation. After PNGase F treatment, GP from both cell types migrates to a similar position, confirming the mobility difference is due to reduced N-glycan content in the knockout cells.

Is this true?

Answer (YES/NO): NO